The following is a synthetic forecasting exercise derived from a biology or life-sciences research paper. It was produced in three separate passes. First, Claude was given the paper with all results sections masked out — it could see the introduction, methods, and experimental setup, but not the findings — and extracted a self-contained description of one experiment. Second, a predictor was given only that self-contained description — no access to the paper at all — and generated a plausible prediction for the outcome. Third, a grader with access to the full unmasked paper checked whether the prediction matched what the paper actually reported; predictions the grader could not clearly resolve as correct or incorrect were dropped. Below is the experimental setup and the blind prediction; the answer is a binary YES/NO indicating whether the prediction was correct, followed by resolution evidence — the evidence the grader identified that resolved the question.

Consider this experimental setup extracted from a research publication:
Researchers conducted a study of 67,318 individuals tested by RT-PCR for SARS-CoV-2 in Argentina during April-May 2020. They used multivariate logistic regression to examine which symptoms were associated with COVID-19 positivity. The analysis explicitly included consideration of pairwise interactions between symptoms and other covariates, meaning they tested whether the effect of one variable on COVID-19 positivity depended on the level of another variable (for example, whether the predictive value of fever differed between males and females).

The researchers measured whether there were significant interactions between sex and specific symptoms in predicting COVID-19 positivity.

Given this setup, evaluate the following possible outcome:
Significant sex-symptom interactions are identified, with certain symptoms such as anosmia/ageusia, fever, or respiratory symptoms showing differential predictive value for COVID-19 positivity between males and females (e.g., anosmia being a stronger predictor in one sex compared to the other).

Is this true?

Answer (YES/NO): NO